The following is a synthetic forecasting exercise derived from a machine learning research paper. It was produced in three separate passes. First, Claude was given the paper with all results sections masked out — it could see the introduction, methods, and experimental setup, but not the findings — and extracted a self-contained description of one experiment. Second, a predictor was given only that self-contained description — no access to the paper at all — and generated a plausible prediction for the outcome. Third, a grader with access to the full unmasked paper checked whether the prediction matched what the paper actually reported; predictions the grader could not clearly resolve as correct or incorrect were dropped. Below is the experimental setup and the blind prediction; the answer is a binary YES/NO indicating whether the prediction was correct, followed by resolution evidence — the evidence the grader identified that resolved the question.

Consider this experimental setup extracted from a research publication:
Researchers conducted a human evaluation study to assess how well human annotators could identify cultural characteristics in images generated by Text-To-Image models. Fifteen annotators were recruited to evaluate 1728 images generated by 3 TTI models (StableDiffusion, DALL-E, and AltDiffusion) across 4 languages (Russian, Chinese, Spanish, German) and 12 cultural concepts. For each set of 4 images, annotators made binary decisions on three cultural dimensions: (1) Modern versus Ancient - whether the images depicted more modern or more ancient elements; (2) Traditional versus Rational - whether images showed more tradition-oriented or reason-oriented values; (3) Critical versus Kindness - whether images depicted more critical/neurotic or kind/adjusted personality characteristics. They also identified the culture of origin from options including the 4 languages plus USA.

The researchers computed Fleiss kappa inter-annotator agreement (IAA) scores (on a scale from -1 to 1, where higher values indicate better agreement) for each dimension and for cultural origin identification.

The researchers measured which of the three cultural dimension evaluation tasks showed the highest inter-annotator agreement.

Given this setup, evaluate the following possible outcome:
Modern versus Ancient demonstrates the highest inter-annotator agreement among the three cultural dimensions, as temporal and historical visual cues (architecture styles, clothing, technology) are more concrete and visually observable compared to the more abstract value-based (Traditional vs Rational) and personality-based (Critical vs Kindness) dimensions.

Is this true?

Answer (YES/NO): YES